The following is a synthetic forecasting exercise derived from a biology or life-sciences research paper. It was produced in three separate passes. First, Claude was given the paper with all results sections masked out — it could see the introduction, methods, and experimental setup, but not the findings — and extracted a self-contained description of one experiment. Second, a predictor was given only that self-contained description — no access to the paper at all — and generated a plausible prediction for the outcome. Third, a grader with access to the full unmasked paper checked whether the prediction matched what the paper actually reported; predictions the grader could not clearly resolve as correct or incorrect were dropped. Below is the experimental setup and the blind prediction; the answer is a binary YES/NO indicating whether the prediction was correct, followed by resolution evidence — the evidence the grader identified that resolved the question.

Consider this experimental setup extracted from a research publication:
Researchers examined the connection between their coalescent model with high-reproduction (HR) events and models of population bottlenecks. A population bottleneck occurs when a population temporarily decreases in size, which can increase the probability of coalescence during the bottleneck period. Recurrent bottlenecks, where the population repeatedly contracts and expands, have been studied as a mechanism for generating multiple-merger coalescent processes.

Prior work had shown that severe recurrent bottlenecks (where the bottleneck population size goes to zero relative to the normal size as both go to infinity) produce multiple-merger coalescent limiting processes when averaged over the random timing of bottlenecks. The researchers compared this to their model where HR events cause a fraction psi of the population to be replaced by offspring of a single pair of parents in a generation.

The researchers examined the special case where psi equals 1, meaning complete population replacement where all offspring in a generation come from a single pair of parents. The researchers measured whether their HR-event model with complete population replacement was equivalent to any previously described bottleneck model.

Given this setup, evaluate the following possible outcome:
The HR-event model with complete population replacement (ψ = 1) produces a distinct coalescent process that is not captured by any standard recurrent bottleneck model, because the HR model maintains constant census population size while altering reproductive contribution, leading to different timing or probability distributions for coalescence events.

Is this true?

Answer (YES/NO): NO